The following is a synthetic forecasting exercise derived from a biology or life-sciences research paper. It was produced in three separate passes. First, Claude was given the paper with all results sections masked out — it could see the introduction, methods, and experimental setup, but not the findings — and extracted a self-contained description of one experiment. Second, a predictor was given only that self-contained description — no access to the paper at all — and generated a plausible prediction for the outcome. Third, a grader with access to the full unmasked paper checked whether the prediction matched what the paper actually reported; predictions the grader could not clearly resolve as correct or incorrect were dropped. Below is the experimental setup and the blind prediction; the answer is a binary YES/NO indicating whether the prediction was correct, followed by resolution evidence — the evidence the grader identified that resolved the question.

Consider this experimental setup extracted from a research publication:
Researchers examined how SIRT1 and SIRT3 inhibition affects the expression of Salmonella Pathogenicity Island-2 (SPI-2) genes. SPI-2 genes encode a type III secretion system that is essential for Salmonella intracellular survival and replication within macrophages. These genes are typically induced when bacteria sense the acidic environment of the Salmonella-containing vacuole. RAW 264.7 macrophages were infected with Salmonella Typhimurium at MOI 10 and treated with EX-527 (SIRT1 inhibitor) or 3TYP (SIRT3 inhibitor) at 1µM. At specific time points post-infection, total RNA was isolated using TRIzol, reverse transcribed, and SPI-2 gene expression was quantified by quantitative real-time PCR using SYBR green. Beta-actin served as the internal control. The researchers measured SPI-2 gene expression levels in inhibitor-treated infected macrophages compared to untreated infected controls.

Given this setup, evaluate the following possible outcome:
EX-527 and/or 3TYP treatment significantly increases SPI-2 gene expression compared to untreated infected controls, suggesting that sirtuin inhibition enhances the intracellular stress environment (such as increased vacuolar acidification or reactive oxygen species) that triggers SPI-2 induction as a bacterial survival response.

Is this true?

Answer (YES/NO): NO